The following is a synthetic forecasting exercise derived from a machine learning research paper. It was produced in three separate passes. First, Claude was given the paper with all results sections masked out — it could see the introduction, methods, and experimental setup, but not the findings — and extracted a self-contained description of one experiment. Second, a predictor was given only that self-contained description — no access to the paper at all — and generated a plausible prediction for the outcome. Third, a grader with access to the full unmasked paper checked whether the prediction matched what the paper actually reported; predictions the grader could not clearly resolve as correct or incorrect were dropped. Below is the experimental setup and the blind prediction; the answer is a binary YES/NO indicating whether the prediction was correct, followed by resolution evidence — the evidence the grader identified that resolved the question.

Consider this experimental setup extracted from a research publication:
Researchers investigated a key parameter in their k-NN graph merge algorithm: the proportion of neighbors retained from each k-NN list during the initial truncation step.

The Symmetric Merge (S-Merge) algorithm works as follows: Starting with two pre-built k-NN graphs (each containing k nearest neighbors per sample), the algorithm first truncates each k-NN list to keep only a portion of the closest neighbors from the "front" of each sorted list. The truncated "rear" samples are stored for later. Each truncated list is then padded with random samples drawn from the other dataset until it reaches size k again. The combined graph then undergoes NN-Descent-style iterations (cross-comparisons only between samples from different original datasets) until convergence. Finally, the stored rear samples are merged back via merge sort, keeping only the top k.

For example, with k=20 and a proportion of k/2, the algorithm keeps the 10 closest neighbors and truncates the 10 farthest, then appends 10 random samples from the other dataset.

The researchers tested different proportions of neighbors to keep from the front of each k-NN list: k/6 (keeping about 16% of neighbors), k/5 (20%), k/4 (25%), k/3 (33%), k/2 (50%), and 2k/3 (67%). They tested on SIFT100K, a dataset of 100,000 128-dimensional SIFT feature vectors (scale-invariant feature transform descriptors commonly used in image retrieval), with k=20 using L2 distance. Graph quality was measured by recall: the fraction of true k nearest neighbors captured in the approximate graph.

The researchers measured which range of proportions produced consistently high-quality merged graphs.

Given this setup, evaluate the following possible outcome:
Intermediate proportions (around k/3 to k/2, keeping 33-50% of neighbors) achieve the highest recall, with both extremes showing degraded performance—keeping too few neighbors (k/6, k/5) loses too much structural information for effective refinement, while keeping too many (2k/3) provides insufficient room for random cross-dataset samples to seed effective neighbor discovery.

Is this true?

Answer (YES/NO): NO